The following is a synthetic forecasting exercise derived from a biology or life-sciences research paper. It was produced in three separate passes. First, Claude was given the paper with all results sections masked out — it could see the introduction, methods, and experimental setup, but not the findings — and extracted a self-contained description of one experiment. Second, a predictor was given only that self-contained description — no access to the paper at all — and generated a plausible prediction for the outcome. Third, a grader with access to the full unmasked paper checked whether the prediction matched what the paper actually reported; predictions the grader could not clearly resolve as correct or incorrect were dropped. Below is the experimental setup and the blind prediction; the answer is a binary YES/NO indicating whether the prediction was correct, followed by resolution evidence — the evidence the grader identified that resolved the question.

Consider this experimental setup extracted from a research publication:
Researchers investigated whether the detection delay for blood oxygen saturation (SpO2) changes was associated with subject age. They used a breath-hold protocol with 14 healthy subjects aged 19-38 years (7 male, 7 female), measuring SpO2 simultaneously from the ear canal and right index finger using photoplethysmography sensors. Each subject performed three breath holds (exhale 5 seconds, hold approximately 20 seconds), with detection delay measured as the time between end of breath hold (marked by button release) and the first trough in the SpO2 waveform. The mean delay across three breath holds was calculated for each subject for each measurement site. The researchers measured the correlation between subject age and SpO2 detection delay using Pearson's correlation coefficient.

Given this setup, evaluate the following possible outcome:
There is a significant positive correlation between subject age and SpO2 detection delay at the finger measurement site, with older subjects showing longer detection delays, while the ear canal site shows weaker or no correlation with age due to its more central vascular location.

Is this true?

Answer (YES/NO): NO